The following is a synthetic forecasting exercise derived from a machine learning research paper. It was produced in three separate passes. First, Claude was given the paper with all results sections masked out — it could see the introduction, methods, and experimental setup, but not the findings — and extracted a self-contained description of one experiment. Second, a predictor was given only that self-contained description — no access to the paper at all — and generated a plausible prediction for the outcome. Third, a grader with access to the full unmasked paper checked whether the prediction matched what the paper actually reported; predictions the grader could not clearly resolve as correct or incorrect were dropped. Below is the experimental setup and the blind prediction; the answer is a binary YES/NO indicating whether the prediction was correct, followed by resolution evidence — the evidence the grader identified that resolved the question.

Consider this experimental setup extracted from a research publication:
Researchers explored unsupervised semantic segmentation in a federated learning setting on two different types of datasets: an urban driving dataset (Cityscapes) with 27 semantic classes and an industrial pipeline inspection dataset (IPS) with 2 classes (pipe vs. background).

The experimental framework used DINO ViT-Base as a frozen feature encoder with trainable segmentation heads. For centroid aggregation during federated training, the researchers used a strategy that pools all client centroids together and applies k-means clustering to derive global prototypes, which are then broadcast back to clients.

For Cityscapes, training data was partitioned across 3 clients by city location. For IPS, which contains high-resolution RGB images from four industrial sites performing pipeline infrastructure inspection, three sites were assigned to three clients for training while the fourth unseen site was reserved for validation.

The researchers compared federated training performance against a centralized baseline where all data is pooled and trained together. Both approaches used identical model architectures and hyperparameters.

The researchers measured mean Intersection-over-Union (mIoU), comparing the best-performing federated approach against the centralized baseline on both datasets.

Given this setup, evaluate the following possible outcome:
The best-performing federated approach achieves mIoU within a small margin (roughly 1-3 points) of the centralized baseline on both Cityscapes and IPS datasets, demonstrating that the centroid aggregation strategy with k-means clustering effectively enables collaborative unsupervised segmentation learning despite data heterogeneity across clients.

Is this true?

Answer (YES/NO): YES